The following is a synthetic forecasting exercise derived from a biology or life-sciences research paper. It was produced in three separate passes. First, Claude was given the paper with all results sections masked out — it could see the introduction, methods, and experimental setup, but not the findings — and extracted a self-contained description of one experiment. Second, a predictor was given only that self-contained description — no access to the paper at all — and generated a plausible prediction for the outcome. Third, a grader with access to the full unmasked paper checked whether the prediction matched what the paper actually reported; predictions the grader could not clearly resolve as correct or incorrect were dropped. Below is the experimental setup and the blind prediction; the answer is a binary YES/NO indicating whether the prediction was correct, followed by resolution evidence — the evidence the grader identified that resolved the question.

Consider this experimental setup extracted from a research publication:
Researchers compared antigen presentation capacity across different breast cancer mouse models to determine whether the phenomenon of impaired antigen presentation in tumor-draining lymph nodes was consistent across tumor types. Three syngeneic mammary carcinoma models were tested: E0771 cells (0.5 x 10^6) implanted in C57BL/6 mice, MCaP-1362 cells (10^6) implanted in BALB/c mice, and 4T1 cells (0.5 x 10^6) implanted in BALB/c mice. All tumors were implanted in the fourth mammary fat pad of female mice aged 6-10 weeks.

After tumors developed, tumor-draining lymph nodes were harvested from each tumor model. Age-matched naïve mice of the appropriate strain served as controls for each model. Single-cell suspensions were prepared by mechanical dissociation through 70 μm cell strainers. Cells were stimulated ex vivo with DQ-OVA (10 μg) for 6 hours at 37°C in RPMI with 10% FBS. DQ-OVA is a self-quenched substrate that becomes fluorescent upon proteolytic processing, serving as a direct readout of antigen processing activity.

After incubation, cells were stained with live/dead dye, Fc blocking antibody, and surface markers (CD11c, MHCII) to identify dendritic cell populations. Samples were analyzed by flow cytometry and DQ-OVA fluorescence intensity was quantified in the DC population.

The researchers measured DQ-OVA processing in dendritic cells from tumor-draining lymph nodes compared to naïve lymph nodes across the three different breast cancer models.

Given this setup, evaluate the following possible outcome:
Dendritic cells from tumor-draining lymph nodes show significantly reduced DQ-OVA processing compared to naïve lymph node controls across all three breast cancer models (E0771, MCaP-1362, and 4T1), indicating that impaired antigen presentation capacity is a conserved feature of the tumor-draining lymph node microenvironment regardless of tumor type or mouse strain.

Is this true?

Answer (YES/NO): NO